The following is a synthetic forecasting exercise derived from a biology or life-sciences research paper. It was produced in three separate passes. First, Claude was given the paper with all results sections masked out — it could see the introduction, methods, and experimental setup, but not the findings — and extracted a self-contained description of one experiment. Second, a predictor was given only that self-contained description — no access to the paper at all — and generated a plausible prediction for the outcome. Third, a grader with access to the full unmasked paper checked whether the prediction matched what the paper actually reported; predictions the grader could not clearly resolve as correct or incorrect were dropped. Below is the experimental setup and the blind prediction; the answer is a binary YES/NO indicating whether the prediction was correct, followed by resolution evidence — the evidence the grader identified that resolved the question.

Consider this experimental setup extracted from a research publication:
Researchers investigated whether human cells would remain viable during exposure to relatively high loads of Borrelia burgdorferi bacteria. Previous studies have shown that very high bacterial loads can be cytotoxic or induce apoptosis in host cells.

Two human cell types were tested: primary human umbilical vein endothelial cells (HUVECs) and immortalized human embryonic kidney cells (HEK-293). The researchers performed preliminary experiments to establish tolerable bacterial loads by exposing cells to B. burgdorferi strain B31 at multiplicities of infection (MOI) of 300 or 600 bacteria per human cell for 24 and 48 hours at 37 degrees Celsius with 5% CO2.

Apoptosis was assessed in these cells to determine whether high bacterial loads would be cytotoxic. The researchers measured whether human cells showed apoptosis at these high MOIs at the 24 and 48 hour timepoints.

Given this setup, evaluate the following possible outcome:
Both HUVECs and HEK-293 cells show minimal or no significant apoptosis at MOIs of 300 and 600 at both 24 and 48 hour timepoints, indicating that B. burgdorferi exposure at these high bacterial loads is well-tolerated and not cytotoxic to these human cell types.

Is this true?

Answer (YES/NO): YES